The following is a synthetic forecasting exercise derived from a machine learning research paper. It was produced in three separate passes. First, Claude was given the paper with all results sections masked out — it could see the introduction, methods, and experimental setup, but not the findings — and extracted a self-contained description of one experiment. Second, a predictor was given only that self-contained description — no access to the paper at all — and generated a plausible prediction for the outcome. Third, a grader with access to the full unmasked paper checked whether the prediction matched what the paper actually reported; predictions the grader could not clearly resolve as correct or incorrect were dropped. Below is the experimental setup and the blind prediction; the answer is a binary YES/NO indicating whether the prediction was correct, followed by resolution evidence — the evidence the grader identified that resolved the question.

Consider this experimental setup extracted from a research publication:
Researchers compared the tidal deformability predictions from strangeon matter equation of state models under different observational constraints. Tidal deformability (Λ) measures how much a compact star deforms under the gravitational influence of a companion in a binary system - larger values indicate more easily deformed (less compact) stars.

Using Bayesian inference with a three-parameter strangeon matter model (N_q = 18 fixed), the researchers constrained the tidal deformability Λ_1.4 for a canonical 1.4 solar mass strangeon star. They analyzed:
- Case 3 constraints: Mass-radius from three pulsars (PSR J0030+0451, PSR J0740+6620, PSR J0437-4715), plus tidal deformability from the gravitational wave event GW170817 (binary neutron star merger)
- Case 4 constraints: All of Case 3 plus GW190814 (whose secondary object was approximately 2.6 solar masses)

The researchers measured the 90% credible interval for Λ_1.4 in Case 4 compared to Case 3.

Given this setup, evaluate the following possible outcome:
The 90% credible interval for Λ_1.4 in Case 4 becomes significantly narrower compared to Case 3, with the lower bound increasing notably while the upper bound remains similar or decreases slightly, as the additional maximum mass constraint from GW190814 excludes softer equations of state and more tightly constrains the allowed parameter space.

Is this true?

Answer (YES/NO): NO